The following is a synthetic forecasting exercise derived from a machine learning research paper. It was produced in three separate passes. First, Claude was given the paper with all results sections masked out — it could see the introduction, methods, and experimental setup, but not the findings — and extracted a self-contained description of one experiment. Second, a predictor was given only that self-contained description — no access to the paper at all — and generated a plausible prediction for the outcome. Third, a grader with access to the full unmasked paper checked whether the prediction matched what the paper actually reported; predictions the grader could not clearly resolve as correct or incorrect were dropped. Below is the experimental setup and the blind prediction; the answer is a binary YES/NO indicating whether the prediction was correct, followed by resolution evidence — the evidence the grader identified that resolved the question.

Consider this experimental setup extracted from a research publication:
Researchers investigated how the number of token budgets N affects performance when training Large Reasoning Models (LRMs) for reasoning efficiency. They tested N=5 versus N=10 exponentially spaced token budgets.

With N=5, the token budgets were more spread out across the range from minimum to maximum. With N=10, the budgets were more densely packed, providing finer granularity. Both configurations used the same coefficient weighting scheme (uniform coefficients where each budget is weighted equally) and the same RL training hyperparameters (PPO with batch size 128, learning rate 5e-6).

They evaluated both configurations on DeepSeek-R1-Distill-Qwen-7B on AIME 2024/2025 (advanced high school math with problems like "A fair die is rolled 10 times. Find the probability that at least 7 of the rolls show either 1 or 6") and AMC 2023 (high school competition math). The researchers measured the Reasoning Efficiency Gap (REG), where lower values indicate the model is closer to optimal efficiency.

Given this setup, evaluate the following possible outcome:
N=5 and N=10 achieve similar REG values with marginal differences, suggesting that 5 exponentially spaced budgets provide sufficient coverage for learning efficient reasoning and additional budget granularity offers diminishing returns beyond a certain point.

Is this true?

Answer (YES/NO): NO